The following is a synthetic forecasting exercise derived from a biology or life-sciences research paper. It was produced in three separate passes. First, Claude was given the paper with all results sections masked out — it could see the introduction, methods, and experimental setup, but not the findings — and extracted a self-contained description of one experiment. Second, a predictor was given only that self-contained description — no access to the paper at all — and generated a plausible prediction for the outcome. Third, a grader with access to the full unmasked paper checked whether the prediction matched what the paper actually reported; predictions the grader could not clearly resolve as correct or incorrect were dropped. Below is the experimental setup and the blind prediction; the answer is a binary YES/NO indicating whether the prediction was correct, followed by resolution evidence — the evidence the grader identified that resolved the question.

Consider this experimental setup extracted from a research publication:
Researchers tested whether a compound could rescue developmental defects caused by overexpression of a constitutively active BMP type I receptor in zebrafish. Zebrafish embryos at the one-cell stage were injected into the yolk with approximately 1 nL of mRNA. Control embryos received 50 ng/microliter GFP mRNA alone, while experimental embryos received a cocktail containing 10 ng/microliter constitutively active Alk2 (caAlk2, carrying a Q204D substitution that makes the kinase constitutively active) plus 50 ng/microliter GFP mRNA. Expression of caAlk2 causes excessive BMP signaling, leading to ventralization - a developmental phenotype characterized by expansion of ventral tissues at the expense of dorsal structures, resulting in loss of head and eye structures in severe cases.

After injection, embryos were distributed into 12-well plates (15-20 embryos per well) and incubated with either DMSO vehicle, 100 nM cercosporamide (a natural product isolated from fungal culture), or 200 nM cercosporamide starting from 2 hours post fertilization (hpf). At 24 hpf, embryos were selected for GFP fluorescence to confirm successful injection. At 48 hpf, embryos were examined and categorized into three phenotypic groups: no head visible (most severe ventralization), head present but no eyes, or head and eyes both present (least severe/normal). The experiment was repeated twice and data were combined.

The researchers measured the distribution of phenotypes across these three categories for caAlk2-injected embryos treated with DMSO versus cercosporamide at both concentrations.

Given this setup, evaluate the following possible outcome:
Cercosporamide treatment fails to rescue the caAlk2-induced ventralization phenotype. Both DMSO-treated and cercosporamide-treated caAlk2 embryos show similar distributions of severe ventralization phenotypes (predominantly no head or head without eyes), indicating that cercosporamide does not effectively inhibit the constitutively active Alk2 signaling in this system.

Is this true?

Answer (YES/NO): NO